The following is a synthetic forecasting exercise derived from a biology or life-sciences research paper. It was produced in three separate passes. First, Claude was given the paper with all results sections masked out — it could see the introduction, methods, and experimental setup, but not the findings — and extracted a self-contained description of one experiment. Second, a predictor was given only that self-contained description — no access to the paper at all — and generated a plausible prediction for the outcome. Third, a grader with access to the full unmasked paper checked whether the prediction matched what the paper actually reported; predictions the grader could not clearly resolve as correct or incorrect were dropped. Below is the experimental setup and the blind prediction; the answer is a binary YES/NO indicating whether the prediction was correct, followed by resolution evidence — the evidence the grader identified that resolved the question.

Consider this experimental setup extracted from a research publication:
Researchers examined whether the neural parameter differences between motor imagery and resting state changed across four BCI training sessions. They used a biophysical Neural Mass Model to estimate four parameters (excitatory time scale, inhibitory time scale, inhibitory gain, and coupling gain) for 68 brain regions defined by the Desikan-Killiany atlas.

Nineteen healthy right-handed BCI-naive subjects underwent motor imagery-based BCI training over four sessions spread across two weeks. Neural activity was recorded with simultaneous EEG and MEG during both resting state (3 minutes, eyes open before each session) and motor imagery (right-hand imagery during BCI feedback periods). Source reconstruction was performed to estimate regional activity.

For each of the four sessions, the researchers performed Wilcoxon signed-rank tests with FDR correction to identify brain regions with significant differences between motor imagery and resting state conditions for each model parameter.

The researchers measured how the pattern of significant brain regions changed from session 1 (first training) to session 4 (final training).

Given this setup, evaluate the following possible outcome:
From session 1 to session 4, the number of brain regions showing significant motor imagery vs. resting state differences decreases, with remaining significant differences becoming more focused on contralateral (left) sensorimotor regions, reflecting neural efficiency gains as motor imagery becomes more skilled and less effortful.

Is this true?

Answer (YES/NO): NO